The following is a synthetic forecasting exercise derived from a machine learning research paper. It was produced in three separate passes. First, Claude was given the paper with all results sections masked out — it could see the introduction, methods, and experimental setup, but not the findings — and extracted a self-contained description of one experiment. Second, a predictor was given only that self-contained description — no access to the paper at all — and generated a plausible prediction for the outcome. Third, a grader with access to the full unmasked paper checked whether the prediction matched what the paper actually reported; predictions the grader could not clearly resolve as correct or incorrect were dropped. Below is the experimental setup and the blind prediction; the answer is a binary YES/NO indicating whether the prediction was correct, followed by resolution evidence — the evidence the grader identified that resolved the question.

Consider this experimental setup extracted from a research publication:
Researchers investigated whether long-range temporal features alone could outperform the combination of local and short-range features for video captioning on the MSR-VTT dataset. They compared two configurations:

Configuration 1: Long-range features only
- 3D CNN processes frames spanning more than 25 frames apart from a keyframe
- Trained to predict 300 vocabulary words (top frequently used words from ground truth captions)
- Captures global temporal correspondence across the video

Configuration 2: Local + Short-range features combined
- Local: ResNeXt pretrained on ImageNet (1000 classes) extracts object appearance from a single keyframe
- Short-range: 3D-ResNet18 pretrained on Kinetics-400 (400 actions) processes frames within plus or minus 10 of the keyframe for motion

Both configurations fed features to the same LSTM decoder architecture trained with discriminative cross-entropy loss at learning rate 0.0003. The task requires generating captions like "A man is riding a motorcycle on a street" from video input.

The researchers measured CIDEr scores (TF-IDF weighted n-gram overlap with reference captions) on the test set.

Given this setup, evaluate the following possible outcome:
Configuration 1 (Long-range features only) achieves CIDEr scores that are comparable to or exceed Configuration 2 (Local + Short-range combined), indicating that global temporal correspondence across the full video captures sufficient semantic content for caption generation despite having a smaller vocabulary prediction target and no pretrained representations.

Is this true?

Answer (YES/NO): YES